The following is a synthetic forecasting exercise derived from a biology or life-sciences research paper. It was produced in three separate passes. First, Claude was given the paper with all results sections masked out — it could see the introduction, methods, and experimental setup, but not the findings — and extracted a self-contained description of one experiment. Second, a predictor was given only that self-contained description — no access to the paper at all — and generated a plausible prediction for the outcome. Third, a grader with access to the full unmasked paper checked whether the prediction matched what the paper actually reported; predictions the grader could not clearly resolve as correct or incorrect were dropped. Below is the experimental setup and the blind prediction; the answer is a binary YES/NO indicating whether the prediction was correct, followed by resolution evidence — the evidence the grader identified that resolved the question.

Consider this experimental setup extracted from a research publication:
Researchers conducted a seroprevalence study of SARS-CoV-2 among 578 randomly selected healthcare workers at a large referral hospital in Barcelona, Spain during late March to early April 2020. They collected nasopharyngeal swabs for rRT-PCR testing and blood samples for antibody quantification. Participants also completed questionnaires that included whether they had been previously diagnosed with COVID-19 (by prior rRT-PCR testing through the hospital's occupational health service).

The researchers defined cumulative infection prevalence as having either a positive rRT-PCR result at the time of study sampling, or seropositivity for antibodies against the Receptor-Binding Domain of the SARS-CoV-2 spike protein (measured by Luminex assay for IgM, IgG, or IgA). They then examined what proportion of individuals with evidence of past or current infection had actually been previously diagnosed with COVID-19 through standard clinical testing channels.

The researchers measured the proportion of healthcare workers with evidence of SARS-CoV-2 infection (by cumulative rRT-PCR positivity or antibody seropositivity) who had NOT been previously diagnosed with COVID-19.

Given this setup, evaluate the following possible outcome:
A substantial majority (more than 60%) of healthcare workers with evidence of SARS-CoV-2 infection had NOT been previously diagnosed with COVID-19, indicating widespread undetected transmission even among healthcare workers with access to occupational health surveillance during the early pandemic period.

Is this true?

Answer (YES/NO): NO